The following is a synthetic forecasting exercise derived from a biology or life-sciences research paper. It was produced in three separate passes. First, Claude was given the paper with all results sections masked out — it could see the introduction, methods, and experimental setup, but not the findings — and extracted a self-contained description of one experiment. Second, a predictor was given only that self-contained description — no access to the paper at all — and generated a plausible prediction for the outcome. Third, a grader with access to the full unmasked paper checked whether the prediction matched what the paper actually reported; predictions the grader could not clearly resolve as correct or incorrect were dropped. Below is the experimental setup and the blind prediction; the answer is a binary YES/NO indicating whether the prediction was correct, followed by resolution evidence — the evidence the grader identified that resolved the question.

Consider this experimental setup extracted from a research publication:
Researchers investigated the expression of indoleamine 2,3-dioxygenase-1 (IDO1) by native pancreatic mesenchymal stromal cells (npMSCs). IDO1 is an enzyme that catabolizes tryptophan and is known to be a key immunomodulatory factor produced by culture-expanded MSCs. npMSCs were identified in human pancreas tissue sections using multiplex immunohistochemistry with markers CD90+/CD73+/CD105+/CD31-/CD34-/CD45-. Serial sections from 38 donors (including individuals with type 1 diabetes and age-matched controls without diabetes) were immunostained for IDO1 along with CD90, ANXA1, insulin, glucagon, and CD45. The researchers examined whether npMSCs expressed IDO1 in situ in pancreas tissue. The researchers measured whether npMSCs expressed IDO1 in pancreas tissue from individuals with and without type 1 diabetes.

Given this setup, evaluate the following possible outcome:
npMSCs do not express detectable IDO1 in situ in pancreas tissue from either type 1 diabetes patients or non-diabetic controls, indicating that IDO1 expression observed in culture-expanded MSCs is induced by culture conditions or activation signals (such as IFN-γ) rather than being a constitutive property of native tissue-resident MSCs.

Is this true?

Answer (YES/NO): NO